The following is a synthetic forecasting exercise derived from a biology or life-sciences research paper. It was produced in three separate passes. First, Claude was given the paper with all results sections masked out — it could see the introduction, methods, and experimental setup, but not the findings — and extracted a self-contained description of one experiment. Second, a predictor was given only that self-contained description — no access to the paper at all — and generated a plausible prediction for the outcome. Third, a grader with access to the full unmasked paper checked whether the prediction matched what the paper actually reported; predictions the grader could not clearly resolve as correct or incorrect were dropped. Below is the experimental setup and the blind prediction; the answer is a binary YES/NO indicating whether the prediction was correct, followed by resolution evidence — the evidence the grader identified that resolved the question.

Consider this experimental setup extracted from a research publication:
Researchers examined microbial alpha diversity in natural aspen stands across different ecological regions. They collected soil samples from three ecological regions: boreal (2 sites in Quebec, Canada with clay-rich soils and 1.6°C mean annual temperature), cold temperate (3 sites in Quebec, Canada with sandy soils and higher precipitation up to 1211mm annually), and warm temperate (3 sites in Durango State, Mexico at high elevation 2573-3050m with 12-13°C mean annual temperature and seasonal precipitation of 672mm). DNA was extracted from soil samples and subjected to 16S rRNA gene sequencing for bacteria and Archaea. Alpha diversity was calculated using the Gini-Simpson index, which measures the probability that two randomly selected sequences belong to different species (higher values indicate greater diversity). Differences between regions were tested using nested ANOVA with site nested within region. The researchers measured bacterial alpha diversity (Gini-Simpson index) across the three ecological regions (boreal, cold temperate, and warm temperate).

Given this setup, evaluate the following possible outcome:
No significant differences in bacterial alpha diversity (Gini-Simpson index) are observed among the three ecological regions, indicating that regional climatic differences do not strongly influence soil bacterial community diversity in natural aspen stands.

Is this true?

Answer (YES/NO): NO